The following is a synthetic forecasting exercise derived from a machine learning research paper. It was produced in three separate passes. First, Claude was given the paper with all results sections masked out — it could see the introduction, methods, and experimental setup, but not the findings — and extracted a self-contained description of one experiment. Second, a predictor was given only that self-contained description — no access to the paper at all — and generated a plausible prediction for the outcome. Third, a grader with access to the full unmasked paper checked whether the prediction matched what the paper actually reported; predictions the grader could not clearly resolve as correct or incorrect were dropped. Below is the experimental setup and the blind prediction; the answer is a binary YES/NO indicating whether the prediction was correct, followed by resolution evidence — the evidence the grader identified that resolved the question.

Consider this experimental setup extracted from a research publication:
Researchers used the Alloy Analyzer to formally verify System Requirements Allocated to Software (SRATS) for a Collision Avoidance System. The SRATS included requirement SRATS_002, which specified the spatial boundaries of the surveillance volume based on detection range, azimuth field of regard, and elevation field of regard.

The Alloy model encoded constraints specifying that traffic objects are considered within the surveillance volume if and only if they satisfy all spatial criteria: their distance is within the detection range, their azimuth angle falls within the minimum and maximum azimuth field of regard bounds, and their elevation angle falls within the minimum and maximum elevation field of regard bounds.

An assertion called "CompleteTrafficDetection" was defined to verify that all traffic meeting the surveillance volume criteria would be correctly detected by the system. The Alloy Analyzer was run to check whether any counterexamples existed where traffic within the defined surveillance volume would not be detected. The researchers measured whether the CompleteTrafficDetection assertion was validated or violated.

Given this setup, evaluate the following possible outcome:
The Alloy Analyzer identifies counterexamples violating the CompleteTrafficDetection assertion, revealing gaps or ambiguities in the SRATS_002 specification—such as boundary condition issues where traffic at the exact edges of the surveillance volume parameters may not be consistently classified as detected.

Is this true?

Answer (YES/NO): NO